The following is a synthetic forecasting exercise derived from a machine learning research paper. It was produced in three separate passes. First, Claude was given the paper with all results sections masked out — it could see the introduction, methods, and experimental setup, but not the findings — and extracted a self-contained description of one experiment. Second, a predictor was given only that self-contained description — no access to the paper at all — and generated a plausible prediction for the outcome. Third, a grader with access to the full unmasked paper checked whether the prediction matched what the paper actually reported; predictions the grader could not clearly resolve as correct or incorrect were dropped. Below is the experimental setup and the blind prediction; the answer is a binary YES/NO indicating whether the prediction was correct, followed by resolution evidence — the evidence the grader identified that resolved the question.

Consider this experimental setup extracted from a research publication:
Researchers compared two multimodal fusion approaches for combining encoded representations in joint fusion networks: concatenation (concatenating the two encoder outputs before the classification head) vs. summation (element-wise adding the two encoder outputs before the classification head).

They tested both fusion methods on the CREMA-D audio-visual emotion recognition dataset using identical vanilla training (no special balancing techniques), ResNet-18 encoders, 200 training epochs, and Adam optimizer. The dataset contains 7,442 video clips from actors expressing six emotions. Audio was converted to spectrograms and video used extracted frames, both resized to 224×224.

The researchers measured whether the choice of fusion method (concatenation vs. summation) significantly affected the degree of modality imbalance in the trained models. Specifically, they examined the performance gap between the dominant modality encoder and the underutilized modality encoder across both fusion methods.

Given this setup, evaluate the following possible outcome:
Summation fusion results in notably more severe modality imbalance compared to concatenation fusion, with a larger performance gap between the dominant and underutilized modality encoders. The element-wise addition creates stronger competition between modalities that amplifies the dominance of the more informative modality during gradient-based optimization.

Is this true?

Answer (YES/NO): NO